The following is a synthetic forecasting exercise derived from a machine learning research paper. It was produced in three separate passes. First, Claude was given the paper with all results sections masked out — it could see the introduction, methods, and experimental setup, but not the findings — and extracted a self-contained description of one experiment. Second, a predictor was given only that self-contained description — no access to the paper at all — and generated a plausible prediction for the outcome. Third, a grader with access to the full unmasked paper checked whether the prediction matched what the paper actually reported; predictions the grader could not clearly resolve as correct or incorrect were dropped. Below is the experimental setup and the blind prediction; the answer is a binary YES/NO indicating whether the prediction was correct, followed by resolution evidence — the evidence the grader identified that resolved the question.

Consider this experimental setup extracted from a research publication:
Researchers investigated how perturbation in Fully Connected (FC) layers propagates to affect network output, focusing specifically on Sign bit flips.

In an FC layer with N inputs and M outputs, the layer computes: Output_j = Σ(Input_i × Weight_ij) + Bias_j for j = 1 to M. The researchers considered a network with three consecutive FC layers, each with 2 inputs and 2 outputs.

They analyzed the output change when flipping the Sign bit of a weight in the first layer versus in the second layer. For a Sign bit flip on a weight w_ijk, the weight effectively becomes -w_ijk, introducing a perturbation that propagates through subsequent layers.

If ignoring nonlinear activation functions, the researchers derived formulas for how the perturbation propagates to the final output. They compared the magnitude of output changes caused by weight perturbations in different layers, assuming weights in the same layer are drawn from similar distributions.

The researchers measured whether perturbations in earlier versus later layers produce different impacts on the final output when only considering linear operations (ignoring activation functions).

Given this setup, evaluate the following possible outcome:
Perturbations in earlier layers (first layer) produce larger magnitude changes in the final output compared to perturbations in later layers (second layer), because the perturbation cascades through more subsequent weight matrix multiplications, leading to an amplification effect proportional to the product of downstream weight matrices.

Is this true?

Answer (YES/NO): NO